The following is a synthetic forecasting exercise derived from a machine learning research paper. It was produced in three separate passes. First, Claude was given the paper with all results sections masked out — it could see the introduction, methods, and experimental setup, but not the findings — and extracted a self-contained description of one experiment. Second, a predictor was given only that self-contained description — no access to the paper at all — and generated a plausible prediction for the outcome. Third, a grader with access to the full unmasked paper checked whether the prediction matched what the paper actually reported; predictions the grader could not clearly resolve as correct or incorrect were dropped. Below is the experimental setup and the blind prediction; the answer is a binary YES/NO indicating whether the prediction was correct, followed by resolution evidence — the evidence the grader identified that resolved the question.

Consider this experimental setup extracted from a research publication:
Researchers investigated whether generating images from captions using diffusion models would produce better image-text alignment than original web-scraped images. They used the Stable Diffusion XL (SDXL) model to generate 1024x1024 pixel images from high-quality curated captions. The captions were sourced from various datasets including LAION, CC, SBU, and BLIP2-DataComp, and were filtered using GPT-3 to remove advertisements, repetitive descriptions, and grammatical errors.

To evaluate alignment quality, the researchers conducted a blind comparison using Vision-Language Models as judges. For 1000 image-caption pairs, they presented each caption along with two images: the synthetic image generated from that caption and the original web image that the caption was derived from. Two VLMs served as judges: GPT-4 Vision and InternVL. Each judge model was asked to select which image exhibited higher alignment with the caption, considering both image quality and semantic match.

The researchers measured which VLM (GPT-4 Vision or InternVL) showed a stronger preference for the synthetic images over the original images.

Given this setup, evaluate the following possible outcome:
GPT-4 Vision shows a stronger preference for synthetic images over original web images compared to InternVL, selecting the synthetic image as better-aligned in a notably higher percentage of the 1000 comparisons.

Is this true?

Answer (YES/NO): NO